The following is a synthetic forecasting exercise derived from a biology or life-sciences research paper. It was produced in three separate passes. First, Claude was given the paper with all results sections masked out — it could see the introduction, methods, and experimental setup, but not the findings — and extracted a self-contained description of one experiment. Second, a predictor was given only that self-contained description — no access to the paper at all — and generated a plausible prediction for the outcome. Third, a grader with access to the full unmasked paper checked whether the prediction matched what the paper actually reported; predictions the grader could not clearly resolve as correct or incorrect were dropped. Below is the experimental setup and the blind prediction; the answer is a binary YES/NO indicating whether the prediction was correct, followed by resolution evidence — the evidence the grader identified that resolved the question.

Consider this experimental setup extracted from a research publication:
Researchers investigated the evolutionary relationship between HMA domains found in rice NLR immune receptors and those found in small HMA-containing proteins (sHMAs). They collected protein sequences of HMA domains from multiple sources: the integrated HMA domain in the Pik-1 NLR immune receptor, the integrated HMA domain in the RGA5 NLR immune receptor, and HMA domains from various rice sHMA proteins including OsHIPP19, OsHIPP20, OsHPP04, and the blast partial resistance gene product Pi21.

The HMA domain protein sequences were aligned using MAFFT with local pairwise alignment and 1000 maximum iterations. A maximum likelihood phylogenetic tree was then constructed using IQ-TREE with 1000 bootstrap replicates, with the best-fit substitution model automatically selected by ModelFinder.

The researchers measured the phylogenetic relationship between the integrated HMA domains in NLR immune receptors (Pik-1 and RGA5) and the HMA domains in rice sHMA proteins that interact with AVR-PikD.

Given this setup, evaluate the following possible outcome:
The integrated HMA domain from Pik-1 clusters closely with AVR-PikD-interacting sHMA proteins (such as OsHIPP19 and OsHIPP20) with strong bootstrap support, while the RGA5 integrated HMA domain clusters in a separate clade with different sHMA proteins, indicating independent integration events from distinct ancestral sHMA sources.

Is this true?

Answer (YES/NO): NO